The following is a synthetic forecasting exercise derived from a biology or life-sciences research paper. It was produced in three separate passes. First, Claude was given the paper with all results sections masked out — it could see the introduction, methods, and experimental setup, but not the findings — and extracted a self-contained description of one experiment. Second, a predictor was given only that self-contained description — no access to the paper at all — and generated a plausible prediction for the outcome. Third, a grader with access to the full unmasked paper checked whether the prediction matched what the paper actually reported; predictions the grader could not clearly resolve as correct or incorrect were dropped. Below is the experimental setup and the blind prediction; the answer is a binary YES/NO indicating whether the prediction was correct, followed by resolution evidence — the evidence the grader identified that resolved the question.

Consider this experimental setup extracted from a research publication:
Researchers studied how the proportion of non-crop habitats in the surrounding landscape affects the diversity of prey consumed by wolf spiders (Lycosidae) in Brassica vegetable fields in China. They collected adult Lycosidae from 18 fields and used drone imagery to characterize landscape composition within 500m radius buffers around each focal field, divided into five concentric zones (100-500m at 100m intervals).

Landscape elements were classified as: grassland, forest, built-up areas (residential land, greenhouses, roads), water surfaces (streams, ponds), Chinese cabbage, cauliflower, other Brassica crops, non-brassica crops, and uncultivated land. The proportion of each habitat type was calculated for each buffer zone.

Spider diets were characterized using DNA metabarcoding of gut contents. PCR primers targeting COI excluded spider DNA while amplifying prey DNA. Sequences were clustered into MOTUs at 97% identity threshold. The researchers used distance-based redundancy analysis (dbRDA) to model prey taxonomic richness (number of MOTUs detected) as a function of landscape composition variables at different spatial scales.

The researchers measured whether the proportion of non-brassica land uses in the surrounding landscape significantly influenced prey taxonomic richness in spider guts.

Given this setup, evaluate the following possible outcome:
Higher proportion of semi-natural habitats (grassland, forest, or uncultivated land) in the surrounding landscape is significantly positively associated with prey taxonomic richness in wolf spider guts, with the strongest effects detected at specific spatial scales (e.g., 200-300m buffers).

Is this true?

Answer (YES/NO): NO